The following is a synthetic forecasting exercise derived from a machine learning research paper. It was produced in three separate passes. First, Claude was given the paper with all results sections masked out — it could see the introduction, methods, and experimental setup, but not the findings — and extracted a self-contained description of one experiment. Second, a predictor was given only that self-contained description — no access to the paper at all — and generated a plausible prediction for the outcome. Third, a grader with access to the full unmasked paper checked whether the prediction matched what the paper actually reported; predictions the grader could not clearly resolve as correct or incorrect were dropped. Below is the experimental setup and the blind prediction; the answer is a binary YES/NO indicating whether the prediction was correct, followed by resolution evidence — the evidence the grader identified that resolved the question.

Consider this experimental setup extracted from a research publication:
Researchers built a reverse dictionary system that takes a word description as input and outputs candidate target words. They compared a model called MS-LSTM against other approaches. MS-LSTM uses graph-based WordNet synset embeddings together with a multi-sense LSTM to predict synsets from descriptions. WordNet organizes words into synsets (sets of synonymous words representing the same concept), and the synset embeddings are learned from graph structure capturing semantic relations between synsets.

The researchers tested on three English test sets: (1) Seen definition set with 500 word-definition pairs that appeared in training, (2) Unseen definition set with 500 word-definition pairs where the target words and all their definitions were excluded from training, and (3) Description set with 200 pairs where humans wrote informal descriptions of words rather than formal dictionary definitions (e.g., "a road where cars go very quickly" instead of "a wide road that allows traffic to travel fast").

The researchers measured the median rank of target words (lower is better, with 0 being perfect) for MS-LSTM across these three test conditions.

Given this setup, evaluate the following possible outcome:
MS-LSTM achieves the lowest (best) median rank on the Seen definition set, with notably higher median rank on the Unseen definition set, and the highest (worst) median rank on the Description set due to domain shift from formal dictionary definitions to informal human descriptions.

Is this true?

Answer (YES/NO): YES